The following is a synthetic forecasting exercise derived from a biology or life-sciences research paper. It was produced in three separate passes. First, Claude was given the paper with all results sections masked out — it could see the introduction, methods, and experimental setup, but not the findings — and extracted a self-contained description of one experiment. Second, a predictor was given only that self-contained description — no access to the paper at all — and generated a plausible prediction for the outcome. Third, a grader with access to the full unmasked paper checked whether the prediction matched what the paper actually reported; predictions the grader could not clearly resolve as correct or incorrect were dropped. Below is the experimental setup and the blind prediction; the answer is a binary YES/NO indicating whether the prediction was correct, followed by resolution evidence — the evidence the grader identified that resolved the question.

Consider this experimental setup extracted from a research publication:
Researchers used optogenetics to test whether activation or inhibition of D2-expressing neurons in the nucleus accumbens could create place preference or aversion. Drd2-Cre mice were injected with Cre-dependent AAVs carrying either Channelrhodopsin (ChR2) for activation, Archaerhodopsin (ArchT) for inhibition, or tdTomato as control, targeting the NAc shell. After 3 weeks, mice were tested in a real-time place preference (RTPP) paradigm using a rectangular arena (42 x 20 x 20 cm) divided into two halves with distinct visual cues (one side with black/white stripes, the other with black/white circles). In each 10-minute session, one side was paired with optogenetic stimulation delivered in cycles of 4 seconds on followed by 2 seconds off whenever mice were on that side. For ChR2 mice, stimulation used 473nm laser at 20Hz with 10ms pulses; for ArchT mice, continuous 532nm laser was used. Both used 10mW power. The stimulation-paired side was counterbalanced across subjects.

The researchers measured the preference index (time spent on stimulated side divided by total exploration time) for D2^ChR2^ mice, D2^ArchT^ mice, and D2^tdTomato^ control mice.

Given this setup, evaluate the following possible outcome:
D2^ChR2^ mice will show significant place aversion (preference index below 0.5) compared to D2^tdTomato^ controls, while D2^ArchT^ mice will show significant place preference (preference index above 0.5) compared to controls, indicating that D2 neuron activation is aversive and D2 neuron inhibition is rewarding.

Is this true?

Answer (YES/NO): NO